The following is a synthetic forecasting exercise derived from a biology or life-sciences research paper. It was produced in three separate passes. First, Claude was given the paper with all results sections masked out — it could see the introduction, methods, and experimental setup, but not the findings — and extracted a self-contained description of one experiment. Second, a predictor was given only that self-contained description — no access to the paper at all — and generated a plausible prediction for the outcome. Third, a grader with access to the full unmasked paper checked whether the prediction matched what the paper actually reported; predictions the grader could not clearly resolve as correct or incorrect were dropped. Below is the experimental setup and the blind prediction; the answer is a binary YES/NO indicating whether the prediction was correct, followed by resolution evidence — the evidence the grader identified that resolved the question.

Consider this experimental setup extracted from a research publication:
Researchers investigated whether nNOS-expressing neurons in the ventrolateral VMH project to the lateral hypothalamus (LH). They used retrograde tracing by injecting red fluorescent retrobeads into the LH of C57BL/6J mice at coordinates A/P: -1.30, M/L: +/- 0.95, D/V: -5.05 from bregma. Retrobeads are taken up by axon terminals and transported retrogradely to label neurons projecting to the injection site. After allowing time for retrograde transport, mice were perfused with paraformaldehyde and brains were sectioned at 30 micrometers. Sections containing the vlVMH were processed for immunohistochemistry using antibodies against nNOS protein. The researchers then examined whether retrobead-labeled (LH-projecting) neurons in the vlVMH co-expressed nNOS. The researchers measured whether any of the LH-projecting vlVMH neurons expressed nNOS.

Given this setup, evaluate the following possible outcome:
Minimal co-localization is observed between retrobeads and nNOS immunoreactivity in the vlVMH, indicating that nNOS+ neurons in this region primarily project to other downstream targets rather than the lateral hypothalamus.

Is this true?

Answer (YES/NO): NO